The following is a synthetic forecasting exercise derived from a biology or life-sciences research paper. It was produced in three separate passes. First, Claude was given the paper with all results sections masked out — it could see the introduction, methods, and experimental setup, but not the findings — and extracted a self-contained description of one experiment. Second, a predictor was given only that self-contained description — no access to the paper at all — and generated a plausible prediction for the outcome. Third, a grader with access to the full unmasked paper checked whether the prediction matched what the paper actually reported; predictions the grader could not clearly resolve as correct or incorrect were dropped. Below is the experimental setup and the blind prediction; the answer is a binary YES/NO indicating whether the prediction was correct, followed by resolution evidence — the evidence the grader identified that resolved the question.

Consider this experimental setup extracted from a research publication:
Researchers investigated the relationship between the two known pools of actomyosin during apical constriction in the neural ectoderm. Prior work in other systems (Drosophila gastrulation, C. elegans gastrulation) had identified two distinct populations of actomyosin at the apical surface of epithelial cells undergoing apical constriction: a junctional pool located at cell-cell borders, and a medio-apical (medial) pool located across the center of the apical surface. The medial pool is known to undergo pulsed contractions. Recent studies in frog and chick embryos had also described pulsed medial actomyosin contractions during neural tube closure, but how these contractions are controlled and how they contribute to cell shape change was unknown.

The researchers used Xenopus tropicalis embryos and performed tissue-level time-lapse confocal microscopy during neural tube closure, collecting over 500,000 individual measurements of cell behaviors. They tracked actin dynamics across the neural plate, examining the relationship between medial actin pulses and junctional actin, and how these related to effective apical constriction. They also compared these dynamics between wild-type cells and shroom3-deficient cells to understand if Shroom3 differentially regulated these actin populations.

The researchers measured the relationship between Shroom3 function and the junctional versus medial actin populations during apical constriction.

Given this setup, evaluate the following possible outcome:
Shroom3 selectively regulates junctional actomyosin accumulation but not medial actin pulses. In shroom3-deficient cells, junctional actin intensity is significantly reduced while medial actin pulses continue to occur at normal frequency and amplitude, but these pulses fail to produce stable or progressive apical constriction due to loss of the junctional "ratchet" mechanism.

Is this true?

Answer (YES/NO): NO